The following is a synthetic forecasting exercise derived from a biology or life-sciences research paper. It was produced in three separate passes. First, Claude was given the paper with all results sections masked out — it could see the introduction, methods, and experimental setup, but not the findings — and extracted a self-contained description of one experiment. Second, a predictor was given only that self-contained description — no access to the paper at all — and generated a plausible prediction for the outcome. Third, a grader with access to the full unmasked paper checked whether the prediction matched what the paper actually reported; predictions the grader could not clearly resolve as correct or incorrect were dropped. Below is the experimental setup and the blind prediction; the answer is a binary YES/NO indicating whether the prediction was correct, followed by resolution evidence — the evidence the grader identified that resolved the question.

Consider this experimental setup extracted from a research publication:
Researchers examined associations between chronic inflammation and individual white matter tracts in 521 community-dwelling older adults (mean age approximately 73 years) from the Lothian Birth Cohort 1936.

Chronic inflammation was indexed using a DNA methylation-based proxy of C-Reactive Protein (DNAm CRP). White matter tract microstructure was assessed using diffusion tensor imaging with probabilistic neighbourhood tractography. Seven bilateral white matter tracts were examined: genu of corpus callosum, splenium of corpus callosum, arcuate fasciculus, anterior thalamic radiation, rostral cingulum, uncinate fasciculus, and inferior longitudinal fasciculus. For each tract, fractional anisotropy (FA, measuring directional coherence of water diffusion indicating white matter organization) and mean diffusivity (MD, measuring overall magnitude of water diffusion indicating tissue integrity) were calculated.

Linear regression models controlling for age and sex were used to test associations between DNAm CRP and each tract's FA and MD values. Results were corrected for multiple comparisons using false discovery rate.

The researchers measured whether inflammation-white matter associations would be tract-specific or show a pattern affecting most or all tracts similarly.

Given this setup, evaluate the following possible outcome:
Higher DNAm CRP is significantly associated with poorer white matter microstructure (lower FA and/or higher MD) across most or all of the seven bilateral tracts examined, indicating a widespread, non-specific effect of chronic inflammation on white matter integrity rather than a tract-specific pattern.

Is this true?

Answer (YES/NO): NO